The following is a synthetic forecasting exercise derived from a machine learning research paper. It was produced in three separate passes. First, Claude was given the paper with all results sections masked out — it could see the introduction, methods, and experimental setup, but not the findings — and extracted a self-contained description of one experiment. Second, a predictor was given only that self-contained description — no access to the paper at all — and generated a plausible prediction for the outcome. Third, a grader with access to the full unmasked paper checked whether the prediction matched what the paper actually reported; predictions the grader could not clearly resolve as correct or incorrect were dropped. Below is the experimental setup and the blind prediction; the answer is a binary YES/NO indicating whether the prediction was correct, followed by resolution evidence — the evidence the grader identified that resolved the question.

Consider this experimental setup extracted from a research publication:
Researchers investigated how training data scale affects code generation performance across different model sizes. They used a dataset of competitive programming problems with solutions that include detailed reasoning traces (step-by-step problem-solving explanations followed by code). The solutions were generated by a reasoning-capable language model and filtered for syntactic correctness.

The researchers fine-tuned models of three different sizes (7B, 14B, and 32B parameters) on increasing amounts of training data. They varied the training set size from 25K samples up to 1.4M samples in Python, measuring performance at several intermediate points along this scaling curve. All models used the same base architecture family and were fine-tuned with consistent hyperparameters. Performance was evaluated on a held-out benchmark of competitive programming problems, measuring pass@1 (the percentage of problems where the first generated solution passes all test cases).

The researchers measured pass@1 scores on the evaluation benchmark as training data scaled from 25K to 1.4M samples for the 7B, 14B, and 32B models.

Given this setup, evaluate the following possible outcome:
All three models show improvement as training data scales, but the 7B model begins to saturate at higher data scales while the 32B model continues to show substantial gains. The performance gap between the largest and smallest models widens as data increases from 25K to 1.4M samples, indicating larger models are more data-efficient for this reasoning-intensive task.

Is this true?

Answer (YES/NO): NO